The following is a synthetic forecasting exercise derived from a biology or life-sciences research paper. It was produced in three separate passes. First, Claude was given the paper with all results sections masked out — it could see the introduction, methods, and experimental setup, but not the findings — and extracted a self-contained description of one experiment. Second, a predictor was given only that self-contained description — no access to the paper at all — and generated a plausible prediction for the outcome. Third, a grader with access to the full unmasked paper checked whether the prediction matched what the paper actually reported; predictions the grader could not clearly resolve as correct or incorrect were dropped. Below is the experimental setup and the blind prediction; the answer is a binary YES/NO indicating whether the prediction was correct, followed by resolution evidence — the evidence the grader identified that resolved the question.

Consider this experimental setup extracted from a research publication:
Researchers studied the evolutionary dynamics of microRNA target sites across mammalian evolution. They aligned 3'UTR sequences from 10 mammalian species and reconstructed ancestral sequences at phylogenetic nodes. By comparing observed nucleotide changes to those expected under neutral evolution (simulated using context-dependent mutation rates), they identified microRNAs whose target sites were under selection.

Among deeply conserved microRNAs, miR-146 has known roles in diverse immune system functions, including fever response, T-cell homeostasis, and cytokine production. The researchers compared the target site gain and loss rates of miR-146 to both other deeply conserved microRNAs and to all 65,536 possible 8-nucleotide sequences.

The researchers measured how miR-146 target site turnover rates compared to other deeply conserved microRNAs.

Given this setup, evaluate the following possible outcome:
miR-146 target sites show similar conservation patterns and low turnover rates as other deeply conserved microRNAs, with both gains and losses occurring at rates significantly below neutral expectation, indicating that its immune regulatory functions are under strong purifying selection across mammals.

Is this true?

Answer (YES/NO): NO